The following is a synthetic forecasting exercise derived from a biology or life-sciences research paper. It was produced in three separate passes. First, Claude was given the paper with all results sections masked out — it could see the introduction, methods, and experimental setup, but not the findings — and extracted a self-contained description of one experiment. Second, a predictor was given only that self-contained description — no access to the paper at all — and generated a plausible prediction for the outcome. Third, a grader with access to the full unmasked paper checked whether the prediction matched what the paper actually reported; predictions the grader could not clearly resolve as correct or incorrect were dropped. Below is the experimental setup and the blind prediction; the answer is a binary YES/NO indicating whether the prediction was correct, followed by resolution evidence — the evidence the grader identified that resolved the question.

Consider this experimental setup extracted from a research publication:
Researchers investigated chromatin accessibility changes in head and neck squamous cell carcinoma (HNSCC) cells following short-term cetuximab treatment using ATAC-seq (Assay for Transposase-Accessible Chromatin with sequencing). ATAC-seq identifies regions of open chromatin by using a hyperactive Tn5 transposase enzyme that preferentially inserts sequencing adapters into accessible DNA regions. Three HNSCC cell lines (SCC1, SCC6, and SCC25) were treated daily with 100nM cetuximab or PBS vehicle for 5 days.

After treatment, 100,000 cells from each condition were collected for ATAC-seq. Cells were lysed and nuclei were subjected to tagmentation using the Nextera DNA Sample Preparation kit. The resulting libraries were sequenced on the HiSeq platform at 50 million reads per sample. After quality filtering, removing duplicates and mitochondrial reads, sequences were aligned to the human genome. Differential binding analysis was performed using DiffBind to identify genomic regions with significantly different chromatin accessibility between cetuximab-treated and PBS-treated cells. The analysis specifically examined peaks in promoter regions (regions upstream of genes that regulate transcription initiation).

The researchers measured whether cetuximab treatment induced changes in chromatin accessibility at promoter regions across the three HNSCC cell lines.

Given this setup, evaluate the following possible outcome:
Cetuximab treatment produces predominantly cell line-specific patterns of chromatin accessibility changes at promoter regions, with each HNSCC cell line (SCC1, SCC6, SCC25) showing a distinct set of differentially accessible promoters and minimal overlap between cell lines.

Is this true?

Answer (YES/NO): NO